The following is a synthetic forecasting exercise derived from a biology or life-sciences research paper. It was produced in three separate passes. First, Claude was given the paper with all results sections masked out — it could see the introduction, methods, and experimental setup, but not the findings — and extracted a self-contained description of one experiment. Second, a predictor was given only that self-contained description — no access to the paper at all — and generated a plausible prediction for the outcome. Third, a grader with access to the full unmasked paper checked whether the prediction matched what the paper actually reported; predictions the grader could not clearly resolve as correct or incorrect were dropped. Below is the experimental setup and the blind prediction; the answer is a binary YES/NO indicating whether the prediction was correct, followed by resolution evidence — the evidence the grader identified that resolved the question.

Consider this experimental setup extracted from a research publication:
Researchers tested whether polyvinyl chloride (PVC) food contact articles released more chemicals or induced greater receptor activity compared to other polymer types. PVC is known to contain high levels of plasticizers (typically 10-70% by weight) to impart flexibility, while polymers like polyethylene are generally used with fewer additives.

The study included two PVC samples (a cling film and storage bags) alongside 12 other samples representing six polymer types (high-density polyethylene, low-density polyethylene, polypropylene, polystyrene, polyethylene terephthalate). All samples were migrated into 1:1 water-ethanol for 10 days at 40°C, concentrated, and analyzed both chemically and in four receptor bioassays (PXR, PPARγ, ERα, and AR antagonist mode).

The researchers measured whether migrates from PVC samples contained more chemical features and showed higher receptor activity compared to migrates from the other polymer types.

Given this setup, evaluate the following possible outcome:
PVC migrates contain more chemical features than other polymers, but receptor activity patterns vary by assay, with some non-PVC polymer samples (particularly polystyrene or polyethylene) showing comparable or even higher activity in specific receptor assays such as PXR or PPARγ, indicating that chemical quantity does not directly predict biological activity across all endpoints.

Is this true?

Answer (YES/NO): NO